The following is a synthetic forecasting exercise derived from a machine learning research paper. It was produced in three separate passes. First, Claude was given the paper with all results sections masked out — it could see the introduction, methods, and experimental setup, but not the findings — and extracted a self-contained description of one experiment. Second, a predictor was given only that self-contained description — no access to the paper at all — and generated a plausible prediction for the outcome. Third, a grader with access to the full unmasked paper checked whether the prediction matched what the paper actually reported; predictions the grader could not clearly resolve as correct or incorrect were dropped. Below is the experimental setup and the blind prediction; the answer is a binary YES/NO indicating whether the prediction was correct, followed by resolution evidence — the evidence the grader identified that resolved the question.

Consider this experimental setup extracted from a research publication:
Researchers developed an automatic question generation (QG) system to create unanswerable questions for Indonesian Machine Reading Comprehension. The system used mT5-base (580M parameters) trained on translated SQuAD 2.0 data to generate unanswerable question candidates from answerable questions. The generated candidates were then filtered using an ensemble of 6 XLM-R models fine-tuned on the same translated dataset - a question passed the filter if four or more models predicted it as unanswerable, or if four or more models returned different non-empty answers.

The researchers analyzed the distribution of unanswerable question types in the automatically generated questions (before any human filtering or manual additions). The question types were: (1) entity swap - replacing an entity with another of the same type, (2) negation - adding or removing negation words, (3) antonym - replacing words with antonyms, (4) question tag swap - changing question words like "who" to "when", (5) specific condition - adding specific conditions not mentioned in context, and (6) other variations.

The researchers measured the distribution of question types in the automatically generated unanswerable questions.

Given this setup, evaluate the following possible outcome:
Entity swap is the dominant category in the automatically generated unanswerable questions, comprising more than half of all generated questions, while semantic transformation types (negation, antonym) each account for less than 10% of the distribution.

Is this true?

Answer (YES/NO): NO